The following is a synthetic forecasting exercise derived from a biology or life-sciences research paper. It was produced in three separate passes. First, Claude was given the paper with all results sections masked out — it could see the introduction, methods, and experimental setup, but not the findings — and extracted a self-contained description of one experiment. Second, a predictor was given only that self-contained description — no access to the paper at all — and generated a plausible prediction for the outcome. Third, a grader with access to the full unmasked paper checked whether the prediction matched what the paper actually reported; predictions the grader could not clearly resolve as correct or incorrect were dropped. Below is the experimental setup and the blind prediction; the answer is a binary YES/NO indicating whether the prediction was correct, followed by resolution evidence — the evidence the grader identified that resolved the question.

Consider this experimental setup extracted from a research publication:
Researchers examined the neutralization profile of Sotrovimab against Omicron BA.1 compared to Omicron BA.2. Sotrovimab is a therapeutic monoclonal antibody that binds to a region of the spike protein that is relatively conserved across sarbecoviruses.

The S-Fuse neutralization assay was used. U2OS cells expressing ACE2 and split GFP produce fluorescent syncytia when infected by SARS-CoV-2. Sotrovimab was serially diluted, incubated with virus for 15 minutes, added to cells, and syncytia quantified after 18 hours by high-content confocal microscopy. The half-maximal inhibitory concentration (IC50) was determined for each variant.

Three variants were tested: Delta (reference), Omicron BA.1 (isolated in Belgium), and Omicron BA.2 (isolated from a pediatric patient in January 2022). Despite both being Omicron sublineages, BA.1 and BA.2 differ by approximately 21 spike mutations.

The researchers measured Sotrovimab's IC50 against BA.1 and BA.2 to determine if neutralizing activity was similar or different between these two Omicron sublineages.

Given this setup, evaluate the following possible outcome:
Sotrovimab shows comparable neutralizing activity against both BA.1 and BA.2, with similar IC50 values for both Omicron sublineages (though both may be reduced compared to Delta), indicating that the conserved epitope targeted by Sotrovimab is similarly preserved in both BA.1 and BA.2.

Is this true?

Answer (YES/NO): NO